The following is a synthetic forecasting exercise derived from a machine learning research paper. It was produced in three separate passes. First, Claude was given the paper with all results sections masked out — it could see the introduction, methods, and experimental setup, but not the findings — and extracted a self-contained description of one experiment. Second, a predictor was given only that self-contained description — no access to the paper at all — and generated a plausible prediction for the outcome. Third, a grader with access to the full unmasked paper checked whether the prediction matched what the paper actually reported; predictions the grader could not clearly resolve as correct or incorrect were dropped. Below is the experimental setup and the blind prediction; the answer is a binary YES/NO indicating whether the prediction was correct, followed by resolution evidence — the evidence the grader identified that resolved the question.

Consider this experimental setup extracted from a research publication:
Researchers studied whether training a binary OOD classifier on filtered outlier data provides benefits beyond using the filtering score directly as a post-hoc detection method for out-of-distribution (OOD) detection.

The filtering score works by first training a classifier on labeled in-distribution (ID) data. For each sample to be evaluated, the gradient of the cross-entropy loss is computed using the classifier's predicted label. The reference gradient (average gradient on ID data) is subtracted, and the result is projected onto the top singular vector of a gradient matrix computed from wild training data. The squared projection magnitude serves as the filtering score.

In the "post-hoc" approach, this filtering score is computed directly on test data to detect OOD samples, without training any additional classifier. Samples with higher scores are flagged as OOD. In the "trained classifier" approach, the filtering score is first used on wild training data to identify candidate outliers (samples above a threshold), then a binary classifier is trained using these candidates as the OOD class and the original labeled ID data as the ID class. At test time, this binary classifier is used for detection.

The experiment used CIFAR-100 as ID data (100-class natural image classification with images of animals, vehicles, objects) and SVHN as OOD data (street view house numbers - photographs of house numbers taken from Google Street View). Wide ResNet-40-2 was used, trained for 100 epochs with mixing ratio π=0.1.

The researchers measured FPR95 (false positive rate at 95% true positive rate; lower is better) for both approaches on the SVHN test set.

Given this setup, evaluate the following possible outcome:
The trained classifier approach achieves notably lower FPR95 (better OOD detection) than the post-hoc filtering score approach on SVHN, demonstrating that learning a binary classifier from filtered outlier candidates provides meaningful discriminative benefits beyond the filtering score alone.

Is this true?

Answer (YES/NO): YES